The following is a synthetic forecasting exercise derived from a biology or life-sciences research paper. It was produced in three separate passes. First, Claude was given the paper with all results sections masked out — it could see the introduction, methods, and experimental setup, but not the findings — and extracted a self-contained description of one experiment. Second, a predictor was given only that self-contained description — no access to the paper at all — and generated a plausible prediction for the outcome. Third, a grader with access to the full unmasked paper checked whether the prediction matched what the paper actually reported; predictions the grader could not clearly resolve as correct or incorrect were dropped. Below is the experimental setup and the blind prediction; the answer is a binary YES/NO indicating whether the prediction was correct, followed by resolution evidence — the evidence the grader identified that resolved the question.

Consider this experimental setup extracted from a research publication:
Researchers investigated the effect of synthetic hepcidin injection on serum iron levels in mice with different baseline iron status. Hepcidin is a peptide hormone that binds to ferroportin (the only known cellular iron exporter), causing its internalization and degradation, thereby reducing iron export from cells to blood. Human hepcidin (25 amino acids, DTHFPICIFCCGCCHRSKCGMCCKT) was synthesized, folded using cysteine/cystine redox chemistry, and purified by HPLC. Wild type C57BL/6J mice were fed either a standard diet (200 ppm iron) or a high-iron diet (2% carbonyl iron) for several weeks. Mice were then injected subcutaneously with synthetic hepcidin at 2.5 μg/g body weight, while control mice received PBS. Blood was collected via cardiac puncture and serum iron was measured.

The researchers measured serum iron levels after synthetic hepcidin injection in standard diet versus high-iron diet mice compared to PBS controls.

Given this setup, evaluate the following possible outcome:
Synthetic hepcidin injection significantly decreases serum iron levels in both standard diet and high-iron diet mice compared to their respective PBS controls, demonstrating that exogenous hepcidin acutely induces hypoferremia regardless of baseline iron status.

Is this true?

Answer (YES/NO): NO